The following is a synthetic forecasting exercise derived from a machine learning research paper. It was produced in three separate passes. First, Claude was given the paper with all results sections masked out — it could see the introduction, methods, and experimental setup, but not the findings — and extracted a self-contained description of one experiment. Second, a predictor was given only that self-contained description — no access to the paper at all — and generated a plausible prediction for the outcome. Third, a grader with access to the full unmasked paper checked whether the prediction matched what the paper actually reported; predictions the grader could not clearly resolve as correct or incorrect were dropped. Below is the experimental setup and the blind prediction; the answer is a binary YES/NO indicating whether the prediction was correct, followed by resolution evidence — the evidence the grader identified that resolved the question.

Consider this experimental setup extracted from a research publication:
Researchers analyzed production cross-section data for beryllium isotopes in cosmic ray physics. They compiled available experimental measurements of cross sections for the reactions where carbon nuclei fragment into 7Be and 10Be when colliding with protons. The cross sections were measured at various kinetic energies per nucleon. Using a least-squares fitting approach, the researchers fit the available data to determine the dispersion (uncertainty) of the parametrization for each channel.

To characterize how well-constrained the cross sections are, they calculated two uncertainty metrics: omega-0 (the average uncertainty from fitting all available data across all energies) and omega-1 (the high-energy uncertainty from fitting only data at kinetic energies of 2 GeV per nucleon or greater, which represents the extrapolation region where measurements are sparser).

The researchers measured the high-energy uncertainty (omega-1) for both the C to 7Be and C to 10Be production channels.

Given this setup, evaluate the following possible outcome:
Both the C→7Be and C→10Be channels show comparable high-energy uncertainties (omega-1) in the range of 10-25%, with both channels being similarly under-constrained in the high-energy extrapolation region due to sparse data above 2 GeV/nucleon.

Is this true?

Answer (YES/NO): NO